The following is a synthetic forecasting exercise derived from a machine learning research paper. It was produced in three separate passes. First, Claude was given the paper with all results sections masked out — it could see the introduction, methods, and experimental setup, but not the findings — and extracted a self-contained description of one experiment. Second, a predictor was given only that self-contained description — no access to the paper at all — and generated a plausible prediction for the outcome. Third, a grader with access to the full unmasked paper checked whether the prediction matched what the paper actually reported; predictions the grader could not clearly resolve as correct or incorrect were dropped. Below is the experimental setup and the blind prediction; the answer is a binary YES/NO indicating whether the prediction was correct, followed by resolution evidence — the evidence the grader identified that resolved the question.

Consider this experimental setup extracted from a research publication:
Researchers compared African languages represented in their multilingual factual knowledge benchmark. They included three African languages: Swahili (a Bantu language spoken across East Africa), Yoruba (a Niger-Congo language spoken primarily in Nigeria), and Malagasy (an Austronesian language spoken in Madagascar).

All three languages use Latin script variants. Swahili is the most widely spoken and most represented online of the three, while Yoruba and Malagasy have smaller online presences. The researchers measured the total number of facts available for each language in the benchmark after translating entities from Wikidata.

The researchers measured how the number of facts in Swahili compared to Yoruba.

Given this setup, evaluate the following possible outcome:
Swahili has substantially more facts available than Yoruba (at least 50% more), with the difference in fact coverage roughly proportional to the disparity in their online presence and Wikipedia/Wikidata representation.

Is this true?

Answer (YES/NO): NO